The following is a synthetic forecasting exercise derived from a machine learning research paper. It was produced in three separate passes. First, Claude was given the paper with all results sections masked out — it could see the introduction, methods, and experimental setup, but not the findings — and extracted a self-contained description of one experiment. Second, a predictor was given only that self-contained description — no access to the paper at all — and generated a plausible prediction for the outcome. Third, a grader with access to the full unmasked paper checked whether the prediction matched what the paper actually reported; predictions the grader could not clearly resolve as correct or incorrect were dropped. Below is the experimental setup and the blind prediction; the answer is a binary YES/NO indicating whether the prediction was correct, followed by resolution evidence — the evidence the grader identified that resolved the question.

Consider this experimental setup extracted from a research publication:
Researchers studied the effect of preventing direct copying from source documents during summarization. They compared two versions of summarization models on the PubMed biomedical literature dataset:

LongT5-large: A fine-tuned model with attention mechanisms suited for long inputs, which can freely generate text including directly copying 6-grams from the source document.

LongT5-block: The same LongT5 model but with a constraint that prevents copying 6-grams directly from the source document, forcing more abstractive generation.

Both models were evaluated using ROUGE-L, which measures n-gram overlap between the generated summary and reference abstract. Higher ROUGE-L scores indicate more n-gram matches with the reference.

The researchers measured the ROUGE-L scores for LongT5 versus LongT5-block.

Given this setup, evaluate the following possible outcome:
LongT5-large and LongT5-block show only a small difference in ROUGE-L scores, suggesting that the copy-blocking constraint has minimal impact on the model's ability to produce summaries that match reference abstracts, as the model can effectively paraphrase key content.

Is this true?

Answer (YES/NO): NO